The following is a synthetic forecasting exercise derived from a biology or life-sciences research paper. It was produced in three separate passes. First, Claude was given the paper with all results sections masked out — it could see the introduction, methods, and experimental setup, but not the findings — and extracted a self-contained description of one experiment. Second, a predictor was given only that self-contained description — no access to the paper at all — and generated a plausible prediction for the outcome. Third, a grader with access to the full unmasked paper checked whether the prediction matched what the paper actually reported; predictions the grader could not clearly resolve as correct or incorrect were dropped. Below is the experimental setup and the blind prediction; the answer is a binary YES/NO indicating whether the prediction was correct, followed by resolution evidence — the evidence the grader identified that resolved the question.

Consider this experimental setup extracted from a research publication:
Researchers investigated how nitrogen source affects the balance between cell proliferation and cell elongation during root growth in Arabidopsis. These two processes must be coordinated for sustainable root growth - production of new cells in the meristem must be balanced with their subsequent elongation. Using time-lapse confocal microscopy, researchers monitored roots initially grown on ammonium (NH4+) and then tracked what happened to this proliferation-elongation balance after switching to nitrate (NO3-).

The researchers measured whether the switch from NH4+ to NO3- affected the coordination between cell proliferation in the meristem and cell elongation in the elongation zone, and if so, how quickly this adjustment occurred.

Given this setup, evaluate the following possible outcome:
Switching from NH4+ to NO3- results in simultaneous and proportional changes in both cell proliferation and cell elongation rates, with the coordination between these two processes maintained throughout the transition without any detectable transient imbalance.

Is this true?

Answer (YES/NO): NO